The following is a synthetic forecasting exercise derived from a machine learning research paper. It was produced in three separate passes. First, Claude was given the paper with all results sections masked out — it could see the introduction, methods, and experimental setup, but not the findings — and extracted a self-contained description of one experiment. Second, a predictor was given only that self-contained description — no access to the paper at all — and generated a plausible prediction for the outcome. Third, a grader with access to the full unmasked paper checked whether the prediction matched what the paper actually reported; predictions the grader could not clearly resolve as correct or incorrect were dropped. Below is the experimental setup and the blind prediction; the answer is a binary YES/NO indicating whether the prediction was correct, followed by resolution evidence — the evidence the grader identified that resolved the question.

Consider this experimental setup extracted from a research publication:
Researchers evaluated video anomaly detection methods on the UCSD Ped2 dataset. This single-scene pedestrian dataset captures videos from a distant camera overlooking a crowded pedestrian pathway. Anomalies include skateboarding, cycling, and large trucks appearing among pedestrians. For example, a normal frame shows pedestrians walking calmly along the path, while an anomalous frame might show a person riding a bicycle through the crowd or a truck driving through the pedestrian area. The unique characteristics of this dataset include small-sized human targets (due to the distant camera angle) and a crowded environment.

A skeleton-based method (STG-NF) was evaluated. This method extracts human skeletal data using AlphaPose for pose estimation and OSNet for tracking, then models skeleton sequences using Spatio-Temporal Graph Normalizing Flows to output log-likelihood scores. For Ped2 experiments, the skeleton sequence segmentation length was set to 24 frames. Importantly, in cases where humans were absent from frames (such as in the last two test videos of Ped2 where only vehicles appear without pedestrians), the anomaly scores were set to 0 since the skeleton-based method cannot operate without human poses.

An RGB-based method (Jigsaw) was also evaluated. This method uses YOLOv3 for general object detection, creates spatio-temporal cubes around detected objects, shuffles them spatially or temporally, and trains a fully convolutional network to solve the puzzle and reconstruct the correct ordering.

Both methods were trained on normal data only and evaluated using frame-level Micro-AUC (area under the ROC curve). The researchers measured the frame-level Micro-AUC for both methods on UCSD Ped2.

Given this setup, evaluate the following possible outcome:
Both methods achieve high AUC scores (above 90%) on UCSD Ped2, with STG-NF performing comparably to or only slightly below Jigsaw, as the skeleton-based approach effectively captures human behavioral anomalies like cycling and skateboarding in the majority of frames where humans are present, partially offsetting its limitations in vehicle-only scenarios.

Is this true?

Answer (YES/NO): NO